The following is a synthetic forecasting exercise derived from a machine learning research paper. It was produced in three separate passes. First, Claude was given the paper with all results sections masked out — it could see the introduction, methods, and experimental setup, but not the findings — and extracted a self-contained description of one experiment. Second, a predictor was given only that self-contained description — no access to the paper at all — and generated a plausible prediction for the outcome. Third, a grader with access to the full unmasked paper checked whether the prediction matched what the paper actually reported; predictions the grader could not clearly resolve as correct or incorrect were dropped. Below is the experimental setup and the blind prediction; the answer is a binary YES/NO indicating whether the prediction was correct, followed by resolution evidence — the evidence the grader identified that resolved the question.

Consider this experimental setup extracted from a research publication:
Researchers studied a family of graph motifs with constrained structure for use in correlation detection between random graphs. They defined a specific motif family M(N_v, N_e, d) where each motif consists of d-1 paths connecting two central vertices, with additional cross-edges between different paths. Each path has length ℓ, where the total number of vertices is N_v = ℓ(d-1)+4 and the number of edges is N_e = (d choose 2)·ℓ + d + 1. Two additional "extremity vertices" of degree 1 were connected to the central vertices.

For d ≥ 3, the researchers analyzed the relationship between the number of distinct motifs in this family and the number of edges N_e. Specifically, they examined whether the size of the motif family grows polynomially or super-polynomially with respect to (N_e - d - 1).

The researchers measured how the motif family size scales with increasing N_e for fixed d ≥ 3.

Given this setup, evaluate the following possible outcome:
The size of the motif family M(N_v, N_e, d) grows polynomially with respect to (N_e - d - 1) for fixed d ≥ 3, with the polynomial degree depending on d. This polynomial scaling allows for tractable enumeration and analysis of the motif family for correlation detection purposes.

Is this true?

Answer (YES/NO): NO